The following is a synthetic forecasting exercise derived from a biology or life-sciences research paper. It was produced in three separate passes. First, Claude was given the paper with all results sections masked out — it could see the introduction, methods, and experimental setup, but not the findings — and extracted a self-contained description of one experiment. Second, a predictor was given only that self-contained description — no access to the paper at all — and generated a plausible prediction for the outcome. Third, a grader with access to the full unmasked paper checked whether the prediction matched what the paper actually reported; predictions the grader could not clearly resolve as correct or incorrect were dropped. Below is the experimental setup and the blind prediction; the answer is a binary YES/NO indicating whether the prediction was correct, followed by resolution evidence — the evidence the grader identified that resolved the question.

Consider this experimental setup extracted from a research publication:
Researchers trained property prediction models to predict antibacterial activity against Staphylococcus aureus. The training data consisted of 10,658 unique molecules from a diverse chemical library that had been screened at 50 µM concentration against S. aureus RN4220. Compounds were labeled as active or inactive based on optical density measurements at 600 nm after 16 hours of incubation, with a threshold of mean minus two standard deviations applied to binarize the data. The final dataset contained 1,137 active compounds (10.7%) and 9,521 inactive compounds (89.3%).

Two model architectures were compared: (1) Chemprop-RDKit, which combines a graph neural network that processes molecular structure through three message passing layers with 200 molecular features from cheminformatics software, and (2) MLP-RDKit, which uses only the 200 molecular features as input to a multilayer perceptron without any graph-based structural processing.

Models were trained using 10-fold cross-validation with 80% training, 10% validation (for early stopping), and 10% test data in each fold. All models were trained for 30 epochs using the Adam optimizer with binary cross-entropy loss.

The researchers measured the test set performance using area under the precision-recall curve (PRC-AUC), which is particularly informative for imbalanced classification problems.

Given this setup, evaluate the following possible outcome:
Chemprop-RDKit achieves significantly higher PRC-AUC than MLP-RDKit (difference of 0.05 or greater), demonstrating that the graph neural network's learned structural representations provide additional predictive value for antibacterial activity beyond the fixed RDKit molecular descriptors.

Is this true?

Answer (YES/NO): NO